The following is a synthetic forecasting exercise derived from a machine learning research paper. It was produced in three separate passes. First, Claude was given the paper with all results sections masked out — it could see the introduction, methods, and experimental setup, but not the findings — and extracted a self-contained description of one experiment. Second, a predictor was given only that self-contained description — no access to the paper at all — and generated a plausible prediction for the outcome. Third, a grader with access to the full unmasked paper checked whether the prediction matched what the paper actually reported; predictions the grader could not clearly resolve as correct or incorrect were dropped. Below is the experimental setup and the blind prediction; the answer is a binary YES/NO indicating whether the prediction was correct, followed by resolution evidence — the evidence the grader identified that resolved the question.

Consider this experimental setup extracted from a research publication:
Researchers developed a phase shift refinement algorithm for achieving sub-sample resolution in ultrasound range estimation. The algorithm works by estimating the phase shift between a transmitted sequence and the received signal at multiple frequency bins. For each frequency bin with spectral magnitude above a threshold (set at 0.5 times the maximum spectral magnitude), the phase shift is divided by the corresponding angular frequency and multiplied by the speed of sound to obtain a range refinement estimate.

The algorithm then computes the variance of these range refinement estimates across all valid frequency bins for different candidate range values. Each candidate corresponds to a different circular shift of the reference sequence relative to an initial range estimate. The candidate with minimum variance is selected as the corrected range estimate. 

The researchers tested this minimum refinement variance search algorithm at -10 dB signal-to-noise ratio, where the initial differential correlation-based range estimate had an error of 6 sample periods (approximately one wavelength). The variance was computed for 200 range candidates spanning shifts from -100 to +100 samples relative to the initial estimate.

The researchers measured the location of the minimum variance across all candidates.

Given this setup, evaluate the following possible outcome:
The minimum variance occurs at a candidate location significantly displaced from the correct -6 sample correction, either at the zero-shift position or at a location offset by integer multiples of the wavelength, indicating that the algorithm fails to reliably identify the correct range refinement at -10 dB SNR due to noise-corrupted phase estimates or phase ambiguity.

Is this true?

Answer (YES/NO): NO